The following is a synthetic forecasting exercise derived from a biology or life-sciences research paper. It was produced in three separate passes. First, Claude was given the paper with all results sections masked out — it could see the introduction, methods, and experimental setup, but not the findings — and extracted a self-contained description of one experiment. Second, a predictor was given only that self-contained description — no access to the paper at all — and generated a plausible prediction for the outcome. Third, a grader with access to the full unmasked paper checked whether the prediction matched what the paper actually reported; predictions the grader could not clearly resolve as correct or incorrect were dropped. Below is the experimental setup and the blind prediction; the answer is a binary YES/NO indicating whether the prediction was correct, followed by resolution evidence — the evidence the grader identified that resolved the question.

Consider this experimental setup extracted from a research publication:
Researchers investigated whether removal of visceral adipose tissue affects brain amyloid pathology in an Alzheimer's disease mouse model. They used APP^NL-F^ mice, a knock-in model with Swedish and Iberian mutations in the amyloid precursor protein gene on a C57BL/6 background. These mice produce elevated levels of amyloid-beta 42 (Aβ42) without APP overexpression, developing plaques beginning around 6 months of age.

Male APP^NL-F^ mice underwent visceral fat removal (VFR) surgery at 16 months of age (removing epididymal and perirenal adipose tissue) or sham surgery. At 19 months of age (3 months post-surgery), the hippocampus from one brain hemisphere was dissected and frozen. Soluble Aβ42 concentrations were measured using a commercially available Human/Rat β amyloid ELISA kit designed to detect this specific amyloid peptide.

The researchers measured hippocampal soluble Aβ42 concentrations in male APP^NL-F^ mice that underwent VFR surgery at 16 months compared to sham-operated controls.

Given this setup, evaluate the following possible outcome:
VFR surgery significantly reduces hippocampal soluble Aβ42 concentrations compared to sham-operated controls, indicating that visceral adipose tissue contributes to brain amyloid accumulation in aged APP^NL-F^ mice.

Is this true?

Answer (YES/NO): NO